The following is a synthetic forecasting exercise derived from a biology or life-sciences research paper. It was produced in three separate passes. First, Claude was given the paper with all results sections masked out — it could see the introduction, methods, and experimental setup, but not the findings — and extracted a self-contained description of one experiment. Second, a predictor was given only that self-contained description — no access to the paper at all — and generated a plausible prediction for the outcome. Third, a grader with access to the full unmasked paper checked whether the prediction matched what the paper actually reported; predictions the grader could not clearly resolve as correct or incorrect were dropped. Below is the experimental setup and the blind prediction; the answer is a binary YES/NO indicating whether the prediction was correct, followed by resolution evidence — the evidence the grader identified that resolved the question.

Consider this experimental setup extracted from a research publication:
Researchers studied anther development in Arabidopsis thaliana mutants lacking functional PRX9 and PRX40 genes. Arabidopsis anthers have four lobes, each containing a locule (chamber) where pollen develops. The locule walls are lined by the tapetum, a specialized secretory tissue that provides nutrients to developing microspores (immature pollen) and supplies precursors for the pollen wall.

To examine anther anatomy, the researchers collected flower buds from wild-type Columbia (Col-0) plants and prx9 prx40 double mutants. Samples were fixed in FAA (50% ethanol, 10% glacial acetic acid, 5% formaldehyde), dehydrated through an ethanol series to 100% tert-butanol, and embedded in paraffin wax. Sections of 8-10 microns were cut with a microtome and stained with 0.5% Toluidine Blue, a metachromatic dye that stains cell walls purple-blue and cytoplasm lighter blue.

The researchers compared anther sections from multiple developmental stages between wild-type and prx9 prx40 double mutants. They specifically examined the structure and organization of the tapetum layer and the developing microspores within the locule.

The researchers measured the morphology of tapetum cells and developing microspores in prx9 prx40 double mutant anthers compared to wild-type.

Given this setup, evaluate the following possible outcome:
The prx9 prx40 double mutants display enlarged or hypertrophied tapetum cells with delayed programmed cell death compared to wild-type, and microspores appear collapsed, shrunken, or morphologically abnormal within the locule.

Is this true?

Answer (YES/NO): NO